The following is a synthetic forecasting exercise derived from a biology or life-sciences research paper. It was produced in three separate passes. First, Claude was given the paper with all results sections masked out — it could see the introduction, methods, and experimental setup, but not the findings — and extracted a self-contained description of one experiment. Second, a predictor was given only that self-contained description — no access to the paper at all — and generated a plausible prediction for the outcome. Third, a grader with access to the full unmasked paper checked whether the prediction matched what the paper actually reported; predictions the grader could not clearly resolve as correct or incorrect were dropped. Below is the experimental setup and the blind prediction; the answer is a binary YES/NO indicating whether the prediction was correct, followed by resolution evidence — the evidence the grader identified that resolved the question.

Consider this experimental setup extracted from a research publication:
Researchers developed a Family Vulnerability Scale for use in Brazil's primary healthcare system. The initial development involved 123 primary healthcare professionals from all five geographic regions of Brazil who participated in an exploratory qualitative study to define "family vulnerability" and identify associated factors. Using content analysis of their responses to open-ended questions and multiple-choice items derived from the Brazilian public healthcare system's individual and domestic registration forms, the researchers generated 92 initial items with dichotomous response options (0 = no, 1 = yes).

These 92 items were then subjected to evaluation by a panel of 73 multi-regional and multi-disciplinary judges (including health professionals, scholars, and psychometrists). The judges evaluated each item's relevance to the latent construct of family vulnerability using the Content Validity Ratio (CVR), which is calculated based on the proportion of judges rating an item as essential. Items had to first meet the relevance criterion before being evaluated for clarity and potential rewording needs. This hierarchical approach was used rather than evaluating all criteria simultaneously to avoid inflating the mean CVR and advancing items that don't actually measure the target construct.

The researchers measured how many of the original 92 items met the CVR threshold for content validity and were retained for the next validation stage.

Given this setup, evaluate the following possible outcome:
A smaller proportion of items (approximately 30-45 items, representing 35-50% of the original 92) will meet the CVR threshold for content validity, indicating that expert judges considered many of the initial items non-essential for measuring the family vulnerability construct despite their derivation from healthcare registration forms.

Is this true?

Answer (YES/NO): YES